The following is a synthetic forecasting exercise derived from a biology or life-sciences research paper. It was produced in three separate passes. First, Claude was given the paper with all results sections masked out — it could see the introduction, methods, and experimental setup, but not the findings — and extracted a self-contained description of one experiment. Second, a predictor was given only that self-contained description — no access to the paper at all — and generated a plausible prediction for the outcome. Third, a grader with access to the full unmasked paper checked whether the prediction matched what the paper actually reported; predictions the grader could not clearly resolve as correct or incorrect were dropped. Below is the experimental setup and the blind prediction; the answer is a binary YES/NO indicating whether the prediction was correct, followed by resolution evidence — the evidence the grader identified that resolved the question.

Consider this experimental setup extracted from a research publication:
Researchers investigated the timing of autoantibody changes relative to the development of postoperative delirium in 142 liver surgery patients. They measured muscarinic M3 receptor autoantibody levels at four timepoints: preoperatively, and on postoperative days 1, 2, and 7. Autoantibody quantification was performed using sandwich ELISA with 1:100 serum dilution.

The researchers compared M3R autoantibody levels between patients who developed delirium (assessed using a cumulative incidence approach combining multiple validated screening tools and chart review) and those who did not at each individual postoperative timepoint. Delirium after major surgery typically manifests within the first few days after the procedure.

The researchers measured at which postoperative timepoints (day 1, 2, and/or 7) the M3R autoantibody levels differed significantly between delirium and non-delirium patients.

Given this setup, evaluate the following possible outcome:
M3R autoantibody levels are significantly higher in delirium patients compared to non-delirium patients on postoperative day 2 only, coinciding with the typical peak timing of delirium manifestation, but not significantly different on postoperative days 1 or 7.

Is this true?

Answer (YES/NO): NO